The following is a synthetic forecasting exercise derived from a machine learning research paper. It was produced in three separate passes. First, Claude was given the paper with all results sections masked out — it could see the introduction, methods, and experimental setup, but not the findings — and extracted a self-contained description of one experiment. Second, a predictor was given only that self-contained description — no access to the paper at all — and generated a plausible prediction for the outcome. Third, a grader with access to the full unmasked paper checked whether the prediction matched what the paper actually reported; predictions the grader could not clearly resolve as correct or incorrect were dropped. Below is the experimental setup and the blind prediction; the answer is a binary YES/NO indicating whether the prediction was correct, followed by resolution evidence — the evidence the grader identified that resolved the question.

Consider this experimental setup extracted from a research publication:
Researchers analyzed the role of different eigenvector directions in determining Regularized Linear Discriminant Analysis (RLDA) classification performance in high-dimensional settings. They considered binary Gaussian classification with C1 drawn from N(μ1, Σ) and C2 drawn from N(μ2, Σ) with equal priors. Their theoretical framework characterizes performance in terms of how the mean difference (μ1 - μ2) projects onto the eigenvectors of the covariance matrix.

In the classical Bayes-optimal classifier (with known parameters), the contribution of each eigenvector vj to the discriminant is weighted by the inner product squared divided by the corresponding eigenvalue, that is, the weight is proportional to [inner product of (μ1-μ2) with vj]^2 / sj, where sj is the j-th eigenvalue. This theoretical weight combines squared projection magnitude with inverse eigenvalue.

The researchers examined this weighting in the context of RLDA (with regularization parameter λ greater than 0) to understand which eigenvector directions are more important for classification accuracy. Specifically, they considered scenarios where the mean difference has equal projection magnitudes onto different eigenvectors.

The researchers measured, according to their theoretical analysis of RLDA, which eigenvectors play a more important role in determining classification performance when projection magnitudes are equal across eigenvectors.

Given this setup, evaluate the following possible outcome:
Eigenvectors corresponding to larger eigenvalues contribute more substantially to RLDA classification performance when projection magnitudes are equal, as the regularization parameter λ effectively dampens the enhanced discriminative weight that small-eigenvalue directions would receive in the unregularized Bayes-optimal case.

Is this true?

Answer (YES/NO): NO